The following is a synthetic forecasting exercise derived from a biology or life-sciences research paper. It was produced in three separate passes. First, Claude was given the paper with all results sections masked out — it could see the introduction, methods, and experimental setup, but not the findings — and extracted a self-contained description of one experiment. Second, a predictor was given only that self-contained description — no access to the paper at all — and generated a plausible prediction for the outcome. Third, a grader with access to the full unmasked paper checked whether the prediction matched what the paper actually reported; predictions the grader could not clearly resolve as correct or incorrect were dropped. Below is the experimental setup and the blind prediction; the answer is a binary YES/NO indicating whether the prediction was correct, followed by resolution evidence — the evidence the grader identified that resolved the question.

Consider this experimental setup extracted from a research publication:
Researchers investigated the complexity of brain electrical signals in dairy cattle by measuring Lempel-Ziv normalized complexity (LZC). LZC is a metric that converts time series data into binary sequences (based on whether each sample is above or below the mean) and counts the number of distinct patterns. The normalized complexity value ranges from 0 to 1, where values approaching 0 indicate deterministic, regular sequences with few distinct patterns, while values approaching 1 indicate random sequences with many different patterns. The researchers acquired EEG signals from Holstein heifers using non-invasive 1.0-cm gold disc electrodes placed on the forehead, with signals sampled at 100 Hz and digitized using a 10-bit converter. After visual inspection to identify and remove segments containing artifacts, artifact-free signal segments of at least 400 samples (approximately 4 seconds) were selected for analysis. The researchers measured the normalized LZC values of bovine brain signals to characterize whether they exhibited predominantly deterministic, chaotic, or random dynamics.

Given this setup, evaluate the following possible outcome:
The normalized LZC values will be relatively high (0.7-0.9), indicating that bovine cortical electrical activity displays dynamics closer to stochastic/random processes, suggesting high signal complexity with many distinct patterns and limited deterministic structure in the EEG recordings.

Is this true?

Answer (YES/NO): NO